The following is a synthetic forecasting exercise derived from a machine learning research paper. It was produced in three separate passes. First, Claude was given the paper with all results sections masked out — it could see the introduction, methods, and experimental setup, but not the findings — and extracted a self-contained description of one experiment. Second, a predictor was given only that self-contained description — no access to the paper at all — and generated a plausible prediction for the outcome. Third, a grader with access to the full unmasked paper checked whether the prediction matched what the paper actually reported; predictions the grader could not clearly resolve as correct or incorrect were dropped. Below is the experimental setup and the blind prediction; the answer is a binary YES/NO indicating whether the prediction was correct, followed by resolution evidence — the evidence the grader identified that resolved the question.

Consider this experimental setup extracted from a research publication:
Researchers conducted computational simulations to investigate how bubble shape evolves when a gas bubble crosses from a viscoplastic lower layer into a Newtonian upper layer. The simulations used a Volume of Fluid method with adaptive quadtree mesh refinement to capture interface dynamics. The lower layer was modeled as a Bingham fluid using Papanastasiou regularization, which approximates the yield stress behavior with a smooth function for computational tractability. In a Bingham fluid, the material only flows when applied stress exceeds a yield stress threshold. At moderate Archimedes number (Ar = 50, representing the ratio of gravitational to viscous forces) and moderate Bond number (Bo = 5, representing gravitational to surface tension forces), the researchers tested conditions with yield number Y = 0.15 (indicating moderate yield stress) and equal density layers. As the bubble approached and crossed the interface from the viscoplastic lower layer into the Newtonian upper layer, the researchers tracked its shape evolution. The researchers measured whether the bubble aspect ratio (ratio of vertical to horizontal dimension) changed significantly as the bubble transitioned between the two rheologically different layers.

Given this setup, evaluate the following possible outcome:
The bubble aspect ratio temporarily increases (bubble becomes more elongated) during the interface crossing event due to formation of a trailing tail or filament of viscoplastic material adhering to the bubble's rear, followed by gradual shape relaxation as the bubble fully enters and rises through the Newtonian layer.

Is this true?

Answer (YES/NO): NO